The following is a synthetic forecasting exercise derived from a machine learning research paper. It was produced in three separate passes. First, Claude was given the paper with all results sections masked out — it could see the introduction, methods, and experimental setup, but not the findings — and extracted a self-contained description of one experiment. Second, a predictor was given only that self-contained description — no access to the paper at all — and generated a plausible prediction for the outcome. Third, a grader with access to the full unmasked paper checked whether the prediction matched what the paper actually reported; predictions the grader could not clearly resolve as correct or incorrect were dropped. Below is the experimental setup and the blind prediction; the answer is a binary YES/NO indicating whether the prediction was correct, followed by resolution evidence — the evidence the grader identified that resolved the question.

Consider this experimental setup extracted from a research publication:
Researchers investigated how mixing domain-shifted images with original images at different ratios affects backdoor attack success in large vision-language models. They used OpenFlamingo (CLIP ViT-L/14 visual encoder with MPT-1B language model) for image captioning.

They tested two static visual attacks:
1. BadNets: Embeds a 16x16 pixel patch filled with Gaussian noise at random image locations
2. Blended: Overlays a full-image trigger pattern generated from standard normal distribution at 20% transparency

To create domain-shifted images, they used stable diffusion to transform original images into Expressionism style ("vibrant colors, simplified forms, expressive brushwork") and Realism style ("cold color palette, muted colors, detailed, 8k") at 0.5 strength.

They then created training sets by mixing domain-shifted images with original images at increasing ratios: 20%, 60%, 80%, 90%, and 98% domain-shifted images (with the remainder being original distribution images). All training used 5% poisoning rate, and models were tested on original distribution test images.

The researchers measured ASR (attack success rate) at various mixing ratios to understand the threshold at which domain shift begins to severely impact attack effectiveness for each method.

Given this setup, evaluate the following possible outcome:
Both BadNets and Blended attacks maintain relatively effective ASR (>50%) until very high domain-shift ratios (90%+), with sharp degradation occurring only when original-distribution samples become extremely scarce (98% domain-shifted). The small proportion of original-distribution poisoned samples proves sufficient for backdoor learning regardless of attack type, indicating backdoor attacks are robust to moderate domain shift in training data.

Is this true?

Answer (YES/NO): NO